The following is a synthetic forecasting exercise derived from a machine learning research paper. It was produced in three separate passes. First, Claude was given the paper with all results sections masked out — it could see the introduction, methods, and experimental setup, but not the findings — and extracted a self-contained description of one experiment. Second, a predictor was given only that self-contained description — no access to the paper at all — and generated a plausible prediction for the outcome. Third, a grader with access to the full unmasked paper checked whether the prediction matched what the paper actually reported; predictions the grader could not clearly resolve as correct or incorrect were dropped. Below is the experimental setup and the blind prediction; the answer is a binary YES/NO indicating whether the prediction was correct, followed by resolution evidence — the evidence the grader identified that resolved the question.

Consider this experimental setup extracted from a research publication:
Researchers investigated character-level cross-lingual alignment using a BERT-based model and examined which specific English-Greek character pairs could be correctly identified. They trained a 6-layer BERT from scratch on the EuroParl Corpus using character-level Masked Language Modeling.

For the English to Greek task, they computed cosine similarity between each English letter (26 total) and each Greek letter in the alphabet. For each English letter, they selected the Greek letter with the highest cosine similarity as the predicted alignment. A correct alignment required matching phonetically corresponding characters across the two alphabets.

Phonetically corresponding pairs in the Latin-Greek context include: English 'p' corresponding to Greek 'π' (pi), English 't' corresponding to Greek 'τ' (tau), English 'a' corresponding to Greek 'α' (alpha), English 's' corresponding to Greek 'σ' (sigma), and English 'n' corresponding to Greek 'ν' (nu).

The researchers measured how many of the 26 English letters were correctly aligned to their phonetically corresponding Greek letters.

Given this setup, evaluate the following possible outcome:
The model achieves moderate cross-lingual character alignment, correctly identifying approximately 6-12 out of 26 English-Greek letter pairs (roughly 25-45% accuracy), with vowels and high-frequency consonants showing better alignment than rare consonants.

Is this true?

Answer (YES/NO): NO